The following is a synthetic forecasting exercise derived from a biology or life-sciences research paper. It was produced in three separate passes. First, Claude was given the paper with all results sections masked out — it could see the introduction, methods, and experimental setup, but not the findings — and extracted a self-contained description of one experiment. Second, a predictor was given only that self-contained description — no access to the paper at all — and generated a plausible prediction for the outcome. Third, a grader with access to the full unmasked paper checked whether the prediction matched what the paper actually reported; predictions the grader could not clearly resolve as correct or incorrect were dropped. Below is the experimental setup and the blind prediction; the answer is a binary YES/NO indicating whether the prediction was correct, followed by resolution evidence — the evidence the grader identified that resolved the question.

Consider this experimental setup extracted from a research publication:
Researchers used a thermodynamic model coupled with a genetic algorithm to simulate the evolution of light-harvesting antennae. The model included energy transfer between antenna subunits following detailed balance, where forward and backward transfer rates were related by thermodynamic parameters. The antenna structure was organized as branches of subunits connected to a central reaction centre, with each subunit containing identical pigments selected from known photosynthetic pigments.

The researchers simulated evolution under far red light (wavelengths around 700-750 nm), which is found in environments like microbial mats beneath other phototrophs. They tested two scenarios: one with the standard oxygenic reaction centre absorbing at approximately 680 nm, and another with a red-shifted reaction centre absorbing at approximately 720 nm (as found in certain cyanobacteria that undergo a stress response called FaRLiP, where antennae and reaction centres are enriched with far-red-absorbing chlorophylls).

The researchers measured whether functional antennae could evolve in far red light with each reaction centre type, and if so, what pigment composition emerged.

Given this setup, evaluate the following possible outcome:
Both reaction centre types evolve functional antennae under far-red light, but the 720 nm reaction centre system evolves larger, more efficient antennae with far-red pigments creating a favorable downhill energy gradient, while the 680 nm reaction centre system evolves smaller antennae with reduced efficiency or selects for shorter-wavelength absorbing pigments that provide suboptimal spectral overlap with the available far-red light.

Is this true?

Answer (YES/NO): NO